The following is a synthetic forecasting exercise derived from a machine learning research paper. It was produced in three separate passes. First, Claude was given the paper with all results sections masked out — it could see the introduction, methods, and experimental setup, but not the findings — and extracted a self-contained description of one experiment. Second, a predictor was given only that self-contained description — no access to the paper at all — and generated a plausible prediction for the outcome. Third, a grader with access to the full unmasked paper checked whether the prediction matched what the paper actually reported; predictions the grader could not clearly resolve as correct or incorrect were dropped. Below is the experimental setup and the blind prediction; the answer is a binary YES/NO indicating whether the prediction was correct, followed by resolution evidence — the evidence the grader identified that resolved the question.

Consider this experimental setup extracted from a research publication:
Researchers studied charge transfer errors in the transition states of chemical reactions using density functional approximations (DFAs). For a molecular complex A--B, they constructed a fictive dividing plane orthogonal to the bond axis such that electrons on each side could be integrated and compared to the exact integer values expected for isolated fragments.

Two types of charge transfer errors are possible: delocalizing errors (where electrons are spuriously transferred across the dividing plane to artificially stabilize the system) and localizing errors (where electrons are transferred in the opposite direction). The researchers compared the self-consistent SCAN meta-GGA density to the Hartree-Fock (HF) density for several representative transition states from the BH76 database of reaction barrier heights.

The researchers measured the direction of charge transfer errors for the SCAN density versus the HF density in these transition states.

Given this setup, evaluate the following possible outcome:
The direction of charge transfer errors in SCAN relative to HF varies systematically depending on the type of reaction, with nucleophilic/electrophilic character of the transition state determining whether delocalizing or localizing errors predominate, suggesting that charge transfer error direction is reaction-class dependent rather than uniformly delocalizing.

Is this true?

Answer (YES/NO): NO